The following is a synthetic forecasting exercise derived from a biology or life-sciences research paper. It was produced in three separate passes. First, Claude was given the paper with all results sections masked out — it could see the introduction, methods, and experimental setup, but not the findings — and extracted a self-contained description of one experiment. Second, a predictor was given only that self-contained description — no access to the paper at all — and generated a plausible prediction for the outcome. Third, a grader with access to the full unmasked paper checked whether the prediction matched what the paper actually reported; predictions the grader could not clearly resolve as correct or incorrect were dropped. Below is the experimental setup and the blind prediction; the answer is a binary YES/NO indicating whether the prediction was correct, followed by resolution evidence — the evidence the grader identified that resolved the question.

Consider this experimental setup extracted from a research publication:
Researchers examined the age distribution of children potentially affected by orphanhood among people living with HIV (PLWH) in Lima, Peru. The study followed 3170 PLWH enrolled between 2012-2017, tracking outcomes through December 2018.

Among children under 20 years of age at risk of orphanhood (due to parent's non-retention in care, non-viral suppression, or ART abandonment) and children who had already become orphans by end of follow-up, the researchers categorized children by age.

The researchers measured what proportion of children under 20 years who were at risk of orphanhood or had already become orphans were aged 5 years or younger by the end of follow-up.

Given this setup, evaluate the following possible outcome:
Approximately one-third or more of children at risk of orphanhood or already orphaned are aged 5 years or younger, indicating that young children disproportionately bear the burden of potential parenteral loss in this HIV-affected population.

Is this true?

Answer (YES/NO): YES